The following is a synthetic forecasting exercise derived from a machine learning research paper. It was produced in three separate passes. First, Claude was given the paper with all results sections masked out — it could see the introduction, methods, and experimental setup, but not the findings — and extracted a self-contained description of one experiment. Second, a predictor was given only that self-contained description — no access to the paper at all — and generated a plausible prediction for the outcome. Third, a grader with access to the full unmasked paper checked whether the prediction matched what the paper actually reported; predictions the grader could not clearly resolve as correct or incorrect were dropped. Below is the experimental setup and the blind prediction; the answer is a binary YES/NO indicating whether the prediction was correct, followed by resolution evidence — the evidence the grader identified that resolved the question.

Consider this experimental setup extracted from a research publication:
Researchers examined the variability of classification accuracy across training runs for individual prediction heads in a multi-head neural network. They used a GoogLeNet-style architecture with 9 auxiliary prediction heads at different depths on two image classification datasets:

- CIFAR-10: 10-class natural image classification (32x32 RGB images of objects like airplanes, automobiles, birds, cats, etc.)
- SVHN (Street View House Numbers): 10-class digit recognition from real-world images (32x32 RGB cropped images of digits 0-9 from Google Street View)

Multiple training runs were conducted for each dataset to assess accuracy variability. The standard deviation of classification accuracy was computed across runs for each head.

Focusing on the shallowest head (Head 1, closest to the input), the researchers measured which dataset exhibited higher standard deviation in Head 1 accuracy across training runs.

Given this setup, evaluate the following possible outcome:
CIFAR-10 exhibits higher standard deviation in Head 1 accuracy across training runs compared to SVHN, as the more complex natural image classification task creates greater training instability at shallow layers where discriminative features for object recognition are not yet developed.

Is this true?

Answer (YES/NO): NO